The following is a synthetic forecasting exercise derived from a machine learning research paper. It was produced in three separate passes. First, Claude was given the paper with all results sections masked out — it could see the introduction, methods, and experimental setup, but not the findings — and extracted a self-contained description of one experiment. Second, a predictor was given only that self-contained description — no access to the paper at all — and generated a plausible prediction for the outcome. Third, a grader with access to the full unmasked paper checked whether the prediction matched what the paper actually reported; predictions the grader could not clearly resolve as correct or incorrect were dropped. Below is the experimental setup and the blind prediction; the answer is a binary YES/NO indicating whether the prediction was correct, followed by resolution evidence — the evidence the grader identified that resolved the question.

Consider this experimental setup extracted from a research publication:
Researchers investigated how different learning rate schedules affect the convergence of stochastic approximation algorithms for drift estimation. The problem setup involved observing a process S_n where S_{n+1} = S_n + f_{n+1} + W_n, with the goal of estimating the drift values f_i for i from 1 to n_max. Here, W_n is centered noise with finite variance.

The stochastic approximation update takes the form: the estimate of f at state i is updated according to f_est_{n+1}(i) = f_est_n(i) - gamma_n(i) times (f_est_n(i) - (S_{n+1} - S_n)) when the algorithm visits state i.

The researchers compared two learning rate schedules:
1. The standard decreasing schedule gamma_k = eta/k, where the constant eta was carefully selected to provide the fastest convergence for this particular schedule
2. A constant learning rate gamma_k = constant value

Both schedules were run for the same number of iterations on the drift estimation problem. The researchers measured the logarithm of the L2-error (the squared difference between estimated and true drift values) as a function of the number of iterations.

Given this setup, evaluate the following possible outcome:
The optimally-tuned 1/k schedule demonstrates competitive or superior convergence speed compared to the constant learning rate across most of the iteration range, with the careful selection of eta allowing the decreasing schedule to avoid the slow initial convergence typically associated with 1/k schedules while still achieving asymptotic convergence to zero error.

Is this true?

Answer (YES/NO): NO